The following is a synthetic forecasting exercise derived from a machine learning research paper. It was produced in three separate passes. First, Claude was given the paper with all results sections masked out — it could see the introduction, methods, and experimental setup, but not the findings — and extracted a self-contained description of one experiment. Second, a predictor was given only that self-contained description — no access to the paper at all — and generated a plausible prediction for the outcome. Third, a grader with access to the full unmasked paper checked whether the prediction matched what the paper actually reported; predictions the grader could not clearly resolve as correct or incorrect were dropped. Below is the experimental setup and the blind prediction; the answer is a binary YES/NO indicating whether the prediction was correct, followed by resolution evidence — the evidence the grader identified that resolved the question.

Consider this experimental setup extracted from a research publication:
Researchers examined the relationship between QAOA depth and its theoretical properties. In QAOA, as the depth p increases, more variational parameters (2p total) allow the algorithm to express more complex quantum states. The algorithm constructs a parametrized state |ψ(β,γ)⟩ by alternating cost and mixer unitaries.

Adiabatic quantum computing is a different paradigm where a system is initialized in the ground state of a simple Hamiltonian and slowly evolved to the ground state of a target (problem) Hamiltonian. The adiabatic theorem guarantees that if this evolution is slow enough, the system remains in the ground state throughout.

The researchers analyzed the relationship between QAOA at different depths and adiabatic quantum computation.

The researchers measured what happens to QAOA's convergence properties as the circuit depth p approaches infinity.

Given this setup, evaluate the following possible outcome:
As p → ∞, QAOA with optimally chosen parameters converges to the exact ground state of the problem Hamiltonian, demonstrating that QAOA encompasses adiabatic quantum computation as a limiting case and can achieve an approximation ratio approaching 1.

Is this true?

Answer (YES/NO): YES